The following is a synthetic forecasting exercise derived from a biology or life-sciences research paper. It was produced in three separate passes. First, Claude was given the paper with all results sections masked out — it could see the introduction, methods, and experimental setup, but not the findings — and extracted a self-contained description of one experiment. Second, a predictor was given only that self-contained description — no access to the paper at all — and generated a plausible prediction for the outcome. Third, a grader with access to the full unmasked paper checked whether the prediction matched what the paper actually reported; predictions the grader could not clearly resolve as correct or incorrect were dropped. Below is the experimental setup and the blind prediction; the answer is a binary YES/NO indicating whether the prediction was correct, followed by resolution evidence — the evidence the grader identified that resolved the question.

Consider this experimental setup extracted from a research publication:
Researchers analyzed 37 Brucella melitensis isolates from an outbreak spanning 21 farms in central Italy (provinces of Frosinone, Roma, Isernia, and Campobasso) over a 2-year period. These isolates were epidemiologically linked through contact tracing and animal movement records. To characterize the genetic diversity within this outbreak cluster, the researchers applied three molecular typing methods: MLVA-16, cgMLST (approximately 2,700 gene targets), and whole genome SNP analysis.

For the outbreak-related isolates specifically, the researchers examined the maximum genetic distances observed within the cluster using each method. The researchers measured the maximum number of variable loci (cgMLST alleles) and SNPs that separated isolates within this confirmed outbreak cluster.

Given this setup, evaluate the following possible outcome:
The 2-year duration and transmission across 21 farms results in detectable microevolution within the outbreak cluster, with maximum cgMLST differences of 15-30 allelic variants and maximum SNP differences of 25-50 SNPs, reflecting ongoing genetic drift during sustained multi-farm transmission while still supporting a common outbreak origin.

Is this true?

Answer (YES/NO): NO